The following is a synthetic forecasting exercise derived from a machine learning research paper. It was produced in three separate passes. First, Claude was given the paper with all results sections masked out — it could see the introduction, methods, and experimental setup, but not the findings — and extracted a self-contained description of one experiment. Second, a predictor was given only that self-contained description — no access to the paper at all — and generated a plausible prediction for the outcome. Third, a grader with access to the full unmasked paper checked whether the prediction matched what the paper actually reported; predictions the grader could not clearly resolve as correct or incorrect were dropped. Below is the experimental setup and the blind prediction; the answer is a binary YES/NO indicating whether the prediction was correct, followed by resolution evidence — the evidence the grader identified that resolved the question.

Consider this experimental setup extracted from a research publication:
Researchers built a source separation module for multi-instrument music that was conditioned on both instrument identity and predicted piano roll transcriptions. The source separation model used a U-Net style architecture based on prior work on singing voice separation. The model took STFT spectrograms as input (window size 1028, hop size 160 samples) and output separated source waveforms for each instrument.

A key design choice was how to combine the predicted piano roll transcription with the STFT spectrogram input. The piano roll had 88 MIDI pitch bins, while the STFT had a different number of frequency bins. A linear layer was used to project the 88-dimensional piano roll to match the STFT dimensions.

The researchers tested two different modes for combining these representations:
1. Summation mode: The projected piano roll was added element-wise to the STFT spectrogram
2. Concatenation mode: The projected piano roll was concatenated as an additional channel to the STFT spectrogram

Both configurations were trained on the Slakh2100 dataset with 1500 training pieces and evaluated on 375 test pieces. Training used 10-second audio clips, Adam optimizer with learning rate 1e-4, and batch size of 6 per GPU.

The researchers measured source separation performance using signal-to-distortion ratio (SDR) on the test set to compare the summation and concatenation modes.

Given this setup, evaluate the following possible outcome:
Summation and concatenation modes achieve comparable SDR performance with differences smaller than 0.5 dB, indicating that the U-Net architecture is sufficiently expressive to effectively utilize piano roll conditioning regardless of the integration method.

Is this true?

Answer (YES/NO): YES